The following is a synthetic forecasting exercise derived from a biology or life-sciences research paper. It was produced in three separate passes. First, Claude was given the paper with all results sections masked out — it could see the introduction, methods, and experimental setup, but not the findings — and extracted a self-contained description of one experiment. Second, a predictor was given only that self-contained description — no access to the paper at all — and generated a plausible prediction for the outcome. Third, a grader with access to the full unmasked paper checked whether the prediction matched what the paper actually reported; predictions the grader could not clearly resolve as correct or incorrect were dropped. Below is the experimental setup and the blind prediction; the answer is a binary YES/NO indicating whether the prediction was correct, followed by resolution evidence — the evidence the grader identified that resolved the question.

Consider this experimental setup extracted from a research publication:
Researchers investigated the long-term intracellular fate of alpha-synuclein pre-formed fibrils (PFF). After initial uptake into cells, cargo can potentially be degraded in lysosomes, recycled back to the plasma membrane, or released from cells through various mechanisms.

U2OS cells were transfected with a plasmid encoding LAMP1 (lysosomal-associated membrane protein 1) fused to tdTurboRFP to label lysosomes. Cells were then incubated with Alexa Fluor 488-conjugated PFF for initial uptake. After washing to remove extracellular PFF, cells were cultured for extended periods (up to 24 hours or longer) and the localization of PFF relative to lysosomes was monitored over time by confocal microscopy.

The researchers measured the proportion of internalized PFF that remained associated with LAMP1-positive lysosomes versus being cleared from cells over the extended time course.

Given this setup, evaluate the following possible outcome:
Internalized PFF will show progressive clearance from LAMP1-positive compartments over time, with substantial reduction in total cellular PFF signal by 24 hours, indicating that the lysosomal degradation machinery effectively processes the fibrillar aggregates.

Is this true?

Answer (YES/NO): NO